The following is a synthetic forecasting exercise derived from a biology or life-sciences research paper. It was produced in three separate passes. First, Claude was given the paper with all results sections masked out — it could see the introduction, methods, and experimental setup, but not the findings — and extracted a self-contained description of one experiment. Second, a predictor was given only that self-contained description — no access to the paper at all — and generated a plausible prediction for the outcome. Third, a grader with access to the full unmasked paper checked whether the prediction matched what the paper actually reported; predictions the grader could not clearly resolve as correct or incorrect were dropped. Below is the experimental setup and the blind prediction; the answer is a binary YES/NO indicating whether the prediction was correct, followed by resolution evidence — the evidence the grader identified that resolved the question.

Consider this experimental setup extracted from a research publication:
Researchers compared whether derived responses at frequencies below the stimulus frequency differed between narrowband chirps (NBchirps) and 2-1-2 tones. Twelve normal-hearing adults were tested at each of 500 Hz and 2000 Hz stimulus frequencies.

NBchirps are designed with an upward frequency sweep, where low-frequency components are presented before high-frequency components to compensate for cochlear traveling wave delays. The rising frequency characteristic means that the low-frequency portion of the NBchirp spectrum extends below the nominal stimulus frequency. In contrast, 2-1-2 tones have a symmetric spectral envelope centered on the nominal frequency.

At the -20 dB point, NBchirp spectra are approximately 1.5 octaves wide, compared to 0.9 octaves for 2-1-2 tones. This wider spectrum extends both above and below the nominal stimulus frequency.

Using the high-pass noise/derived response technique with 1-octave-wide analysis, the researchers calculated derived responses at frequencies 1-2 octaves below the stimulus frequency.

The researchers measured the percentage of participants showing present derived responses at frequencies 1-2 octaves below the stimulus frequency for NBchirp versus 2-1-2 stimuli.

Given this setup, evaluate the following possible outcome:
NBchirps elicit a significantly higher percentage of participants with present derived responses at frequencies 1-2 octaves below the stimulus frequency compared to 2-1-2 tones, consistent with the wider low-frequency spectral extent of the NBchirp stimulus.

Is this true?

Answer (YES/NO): NO